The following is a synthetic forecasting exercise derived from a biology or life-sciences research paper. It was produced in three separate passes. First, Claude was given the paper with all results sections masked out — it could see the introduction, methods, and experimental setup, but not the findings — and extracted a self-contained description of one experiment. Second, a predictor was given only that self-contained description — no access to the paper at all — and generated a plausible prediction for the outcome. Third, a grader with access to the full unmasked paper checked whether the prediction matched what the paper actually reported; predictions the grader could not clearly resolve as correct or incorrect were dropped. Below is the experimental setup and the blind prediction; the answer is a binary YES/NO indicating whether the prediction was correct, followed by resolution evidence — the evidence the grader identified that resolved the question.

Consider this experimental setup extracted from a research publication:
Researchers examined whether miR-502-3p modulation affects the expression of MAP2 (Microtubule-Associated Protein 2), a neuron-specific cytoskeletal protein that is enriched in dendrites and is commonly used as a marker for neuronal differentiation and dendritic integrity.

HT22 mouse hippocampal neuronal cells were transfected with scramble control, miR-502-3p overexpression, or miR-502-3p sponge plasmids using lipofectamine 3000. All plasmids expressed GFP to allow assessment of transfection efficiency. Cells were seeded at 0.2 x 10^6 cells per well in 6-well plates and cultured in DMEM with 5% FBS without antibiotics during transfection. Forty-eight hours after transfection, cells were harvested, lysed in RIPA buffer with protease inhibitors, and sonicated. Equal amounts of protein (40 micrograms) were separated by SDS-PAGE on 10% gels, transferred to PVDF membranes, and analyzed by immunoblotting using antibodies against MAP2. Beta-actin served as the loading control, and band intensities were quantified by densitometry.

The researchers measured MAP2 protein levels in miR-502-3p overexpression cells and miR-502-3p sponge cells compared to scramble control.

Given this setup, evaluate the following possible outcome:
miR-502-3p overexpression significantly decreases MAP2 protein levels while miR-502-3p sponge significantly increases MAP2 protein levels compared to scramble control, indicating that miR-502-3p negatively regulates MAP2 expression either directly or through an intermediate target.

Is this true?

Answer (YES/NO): YES